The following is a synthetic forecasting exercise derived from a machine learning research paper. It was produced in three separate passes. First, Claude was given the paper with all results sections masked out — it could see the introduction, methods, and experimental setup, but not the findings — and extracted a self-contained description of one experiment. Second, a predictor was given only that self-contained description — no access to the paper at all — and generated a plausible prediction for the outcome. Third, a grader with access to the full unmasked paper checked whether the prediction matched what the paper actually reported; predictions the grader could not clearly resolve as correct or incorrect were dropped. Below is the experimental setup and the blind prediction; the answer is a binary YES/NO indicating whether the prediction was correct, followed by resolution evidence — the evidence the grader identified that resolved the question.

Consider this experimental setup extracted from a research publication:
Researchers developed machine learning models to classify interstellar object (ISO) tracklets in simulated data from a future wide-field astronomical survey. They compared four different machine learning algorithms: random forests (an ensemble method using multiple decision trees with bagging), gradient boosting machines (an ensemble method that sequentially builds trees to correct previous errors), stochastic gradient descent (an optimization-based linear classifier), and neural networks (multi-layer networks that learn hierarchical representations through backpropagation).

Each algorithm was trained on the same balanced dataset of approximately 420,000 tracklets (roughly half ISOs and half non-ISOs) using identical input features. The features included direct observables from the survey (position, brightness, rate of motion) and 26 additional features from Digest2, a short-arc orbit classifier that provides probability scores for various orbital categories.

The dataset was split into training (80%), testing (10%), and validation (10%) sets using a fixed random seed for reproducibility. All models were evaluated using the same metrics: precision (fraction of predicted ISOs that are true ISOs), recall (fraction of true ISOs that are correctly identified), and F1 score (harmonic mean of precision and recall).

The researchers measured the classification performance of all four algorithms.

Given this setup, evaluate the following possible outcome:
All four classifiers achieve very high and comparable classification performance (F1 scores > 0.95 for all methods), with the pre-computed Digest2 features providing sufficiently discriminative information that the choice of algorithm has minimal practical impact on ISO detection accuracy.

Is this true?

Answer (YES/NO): NO